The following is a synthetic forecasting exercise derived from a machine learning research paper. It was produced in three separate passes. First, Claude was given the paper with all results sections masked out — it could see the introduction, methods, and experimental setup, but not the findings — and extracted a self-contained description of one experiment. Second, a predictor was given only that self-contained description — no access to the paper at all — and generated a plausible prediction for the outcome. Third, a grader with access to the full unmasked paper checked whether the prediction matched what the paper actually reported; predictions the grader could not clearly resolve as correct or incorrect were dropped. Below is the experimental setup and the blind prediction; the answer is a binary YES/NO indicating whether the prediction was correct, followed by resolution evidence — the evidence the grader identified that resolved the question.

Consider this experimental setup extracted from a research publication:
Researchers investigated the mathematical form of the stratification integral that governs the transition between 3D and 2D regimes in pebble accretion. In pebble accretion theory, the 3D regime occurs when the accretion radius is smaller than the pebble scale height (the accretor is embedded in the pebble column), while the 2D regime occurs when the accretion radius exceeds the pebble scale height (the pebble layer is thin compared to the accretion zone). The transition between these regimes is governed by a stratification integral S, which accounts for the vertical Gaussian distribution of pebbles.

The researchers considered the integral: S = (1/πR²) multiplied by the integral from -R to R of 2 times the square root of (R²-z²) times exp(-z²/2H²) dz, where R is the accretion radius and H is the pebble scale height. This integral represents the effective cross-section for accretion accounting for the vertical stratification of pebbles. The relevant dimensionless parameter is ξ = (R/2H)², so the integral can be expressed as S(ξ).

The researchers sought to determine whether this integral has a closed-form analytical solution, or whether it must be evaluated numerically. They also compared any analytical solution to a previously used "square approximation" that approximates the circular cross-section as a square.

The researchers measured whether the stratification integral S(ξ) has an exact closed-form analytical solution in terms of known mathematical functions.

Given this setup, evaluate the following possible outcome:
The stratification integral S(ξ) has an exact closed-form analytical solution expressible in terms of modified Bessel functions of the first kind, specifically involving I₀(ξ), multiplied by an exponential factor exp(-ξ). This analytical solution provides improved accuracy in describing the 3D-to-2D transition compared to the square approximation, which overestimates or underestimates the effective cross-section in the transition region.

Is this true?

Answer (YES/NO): YES